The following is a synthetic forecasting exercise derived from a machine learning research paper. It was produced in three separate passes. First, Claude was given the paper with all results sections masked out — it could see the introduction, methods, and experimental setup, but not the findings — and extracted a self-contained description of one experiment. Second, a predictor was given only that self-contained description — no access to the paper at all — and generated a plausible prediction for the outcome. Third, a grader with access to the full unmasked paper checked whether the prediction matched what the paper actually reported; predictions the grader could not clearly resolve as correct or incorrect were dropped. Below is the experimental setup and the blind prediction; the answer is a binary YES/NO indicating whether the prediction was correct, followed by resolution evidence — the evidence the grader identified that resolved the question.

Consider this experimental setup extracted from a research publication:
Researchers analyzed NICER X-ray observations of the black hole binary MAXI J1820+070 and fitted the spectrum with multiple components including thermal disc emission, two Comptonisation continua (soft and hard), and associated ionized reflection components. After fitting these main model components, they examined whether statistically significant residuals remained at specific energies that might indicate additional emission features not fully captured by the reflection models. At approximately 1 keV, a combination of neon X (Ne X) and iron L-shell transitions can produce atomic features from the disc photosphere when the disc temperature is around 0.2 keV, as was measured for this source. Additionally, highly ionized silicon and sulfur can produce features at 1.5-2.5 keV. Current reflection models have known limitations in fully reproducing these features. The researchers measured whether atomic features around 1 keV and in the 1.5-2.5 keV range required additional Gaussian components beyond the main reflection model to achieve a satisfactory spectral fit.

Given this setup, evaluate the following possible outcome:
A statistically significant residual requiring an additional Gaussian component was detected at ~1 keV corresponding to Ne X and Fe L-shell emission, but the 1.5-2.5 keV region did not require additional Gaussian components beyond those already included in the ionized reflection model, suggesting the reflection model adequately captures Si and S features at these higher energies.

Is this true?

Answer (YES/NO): NO